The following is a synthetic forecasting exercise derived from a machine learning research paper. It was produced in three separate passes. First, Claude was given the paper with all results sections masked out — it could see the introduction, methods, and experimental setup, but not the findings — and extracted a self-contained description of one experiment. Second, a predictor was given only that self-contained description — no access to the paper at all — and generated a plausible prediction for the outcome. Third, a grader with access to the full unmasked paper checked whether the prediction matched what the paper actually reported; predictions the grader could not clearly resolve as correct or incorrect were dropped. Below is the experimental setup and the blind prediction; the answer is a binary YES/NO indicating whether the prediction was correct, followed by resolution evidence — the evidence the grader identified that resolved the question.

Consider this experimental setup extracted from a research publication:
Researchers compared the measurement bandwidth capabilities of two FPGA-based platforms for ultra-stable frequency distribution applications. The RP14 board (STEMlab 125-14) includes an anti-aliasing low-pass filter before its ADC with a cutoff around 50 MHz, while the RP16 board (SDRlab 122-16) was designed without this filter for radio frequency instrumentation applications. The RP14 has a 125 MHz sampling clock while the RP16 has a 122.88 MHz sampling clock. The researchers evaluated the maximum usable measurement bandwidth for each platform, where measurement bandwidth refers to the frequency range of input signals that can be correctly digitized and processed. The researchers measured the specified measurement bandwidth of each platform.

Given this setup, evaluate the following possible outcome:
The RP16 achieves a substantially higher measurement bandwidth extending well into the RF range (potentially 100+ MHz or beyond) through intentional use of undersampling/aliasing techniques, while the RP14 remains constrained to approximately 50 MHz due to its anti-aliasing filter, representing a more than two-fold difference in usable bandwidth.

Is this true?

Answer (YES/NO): YES